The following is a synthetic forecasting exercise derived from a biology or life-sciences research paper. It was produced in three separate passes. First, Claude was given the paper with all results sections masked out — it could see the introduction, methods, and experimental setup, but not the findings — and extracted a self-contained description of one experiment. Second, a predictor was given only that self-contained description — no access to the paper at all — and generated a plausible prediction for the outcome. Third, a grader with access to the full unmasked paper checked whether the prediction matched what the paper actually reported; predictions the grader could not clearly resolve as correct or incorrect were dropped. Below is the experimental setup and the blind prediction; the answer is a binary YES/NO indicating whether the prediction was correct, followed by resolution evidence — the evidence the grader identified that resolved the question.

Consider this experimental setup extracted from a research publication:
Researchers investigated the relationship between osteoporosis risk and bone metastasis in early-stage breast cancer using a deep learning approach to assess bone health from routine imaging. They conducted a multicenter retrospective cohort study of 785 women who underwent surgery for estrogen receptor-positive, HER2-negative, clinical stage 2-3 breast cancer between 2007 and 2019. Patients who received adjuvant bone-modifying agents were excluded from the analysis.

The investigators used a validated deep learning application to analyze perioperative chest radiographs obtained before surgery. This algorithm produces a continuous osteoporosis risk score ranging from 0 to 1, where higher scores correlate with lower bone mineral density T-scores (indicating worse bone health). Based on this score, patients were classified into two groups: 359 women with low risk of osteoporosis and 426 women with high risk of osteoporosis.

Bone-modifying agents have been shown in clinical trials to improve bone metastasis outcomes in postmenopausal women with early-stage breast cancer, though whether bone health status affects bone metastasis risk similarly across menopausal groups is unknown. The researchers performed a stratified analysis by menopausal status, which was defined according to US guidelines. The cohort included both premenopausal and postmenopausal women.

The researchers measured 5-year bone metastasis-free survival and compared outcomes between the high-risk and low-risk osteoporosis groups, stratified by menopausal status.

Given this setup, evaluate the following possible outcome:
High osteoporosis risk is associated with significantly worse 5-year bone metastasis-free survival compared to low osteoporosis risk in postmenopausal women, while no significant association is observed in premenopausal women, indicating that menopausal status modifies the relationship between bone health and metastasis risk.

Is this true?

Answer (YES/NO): NO